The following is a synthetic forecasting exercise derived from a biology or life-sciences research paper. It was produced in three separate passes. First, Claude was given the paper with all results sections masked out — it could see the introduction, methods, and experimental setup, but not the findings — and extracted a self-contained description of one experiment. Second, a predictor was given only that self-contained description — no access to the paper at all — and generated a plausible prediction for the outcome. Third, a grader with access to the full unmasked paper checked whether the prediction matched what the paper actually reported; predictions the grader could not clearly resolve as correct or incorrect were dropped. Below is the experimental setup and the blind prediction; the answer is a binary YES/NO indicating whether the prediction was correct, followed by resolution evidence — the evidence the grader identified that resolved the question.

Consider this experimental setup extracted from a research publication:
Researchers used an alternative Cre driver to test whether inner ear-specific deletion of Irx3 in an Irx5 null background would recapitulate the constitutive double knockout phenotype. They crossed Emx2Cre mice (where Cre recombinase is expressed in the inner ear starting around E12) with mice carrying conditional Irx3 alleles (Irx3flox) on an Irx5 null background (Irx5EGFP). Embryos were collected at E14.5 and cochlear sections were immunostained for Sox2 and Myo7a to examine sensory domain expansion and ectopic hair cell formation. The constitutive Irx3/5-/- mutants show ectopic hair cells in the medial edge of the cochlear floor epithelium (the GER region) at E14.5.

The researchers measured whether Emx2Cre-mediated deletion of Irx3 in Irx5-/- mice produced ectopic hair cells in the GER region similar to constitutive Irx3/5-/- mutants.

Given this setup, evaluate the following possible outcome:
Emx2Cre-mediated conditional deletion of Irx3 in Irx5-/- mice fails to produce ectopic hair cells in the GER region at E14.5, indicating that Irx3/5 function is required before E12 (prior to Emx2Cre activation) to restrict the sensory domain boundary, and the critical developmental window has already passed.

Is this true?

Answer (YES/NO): NO